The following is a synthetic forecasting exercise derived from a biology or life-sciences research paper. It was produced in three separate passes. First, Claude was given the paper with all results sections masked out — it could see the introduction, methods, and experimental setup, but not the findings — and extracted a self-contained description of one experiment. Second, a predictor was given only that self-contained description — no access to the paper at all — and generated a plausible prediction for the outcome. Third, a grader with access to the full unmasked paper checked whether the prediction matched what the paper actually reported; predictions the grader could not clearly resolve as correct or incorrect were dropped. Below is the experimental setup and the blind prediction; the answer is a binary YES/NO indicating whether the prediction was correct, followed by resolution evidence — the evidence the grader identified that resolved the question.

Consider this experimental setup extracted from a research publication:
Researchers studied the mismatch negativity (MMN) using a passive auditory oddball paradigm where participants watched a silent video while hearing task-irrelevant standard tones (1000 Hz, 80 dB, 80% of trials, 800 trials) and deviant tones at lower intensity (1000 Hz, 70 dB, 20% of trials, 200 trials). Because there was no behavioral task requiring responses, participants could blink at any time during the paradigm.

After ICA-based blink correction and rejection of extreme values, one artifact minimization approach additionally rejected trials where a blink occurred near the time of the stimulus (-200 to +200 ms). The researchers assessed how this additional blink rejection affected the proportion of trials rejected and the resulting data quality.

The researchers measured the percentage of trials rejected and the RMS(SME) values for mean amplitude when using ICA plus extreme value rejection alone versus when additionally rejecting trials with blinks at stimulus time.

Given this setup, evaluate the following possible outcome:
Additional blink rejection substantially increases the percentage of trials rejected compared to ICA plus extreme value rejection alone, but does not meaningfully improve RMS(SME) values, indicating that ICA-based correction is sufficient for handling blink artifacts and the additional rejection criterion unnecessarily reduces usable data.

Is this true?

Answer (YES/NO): YES